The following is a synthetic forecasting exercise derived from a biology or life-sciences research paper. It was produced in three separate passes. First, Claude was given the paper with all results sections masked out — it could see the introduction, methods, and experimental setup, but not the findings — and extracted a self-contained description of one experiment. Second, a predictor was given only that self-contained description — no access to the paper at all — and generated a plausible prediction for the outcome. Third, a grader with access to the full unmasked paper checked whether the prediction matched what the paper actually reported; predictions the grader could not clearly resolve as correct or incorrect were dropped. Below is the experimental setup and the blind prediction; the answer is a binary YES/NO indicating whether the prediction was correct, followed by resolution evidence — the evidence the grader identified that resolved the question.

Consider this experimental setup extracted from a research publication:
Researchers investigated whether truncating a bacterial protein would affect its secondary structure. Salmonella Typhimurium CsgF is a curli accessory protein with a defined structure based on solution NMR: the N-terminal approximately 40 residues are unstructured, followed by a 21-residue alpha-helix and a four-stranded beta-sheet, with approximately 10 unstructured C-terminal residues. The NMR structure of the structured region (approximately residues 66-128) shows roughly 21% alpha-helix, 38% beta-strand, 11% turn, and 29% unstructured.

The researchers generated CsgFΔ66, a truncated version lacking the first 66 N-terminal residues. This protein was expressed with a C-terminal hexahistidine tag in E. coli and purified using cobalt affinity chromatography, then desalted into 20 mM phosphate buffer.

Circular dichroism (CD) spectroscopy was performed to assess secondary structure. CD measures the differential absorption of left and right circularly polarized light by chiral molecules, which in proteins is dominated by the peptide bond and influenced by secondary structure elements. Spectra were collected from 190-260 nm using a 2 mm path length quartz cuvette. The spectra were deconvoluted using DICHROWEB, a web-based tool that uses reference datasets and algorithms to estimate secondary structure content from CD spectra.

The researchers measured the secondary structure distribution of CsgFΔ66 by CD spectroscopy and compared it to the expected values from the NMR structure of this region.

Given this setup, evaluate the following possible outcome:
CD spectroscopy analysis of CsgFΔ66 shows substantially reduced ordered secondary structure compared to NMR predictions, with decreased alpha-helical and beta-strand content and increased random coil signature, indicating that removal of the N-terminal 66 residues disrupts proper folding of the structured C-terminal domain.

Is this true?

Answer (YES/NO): NO